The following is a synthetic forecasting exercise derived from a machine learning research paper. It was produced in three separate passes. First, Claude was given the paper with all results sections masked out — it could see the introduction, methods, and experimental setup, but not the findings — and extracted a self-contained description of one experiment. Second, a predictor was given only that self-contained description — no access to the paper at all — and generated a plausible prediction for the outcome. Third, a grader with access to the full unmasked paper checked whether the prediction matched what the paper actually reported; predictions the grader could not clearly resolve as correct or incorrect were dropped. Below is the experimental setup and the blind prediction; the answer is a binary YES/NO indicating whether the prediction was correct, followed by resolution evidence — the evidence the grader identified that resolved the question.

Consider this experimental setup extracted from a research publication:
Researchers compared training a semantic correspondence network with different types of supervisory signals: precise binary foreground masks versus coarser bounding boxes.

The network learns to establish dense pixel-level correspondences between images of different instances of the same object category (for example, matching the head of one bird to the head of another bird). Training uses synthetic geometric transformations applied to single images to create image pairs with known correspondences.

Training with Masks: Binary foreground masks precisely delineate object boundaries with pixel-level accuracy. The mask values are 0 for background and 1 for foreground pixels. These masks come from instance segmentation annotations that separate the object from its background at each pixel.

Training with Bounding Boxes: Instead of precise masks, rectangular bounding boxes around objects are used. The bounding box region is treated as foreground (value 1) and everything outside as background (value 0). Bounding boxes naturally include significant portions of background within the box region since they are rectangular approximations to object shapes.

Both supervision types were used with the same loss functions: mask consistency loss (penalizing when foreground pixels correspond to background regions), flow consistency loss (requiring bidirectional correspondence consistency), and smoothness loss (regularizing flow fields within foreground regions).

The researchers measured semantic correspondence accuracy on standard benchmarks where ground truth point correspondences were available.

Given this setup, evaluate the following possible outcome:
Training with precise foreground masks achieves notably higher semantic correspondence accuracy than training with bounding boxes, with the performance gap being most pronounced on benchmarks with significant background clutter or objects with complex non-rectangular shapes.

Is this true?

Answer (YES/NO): NO